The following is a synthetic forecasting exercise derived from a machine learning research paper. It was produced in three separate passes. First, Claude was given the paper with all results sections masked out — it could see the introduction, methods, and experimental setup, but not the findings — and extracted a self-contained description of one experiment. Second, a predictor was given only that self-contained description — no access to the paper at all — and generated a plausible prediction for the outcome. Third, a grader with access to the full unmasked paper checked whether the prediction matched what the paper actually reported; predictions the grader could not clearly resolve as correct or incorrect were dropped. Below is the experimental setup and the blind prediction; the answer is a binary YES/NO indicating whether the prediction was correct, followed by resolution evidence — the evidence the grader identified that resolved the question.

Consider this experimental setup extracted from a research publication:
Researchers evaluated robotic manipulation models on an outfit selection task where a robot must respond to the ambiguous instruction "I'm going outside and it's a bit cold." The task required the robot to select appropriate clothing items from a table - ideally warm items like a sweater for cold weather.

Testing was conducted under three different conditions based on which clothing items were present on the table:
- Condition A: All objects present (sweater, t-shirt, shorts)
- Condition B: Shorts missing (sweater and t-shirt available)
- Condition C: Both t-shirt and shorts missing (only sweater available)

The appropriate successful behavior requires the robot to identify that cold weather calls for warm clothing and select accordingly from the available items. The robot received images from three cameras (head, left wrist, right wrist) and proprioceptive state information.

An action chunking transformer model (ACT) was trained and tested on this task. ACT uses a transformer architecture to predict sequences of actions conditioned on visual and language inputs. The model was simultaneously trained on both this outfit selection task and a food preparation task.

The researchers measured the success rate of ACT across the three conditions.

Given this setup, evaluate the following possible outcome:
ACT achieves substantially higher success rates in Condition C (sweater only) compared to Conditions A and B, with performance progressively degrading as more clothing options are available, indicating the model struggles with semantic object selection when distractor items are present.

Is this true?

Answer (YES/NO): NO